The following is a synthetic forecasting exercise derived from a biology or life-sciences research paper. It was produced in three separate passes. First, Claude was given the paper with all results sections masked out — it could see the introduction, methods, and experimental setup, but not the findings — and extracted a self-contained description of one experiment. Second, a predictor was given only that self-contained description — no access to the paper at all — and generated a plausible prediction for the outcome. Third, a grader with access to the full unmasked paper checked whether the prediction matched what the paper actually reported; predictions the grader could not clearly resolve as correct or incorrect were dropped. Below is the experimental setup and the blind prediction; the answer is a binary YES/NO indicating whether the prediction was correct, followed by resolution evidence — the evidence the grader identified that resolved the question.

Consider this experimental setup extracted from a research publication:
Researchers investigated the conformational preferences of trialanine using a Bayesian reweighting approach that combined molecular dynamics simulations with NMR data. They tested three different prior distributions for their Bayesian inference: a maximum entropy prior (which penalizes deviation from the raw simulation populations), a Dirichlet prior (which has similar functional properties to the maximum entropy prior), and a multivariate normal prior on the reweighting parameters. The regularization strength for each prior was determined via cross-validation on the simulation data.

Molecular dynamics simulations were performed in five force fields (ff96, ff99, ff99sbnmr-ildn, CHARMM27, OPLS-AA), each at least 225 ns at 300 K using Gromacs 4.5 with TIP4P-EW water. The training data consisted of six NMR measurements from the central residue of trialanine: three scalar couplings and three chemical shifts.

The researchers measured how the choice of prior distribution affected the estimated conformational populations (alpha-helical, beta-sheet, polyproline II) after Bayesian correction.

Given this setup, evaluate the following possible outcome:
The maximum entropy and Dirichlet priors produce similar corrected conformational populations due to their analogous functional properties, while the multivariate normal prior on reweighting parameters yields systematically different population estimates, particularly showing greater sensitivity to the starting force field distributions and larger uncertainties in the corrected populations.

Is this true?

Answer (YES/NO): NO